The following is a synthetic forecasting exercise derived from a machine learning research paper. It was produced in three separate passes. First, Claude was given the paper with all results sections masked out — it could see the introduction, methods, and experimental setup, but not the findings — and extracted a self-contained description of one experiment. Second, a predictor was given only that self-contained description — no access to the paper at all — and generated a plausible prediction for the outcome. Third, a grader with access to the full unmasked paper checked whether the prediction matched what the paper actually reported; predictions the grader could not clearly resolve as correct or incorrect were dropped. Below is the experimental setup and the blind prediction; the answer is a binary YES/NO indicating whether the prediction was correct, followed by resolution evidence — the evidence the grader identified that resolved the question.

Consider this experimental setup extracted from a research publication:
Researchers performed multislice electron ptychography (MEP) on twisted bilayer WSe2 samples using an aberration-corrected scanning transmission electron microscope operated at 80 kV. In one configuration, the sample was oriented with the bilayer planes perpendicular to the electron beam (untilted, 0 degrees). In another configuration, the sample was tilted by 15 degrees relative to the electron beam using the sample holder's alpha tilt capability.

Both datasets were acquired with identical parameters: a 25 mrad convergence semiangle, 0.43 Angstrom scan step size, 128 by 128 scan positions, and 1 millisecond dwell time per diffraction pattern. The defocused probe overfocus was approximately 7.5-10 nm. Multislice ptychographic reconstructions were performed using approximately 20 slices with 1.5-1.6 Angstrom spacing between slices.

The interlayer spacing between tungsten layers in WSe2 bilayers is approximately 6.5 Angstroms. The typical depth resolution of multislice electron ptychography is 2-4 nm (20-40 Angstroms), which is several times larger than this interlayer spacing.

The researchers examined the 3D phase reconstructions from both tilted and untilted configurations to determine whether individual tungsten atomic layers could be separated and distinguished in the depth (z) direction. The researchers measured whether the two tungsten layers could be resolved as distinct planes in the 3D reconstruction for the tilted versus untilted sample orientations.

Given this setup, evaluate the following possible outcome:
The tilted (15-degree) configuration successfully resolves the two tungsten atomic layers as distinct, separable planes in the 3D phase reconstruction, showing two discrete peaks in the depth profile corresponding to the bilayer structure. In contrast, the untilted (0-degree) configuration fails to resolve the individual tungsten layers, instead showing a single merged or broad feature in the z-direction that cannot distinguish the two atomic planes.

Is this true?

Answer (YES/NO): NO